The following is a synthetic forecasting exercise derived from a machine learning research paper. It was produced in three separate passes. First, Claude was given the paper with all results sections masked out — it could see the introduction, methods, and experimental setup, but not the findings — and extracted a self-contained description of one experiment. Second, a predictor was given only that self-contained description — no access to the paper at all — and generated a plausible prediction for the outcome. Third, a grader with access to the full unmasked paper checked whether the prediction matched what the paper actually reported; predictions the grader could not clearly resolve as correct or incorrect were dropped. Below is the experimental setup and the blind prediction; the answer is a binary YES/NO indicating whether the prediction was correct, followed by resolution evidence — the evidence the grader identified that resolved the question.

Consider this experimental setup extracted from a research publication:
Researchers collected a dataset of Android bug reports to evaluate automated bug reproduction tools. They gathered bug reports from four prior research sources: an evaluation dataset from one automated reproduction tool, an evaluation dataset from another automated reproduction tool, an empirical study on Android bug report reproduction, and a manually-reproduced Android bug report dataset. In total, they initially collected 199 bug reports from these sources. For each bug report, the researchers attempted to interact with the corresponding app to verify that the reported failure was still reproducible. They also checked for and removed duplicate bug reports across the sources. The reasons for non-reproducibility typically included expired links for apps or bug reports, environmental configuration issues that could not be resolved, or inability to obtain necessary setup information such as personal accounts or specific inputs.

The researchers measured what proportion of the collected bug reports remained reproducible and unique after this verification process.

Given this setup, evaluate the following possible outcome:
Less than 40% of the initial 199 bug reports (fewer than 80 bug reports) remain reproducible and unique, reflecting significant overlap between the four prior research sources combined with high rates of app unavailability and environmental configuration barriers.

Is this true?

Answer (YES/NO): YES